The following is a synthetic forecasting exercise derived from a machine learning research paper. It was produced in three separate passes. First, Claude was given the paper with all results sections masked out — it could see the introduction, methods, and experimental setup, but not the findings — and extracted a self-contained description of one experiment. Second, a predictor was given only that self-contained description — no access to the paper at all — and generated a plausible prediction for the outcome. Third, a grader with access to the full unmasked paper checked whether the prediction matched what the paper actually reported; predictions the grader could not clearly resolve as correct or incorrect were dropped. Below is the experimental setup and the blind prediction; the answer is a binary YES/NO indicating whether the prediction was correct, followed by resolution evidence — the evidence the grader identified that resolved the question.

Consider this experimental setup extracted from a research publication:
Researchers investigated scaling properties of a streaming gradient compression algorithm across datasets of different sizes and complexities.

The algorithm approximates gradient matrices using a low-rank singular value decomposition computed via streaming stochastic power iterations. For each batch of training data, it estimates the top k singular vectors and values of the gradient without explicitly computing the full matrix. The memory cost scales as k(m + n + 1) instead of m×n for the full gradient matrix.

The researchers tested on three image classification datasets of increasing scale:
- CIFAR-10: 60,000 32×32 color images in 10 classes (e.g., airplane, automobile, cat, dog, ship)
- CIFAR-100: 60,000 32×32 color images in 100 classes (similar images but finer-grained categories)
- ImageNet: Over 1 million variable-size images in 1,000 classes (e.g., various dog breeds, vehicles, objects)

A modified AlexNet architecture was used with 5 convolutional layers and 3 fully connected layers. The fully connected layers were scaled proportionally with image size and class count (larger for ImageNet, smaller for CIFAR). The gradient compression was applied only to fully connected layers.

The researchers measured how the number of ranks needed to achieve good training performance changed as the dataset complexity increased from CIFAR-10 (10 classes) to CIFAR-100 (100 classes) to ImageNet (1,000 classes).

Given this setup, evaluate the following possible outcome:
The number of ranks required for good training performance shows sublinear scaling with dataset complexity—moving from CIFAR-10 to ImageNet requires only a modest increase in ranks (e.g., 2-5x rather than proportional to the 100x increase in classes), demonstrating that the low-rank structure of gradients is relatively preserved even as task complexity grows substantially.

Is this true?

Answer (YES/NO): NO